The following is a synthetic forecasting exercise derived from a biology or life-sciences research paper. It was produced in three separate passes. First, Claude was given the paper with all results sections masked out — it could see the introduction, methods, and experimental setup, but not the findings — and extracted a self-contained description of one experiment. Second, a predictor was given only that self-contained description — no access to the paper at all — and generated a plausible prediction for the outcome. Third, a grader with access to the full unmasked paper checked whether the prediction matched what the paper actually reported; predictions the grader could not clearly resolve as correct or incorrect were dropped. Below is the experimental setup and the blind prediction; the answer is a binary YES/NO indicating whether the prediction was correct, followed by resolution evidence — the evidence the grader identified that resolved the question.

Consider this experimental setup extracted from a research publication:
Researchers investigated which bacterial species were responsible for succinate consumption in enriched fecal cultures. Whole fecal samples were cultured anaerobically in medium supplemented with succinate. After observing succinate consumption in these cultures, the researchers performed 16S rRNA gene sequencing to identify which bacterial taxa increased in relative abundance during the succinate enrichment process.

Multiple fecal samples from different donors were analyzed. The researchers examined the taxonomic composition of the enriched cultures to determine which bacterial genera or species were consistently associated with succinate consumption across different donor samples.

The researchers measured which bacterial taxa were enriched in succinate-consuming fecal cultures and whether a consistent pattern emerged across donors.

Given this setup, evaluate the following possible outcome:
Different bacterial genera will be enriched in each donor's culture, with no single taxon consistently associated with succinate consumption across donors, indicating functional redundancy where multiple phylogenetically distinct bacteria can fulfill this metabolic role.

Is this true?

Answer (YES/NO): NO